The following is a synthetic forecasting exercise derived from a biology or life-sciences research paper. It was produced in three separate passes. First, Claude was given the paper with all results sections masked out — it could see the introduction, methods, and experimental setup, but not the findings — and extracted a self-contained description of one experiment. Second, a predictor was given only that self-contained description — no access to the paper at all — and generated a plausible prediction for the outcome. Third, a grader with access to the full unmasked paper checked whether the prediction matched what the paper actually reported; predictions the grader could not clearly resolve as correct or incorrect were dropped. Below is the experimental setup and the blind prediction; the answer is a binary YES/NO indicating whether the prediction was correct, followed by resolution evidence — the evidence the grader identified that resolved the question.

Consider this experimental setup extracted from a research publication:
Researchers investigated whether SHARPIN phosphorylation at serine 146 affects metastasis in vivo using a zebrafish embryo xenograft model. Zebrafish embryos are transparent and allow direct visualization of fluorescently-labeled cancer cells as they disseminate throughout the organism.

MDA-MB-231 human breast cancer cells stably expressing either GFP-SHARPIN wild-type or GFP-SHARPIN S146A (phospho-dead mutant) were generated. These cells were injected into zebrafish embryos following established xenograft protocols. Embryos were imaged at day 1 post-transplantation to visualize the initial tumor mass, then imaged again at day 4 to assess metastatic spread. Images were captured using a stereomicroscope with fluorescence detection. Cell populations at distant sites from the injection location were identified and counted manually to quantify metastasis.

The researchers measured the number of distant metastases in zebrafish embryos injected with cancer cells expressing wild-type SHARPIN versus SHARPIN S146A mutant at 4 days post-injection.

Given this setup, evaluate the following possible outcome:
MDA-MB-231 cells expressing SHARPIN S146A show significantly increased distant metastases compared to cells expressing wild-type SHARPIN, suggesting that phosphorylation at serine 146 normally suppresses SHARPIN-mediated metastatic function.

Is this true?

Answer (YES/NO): NO